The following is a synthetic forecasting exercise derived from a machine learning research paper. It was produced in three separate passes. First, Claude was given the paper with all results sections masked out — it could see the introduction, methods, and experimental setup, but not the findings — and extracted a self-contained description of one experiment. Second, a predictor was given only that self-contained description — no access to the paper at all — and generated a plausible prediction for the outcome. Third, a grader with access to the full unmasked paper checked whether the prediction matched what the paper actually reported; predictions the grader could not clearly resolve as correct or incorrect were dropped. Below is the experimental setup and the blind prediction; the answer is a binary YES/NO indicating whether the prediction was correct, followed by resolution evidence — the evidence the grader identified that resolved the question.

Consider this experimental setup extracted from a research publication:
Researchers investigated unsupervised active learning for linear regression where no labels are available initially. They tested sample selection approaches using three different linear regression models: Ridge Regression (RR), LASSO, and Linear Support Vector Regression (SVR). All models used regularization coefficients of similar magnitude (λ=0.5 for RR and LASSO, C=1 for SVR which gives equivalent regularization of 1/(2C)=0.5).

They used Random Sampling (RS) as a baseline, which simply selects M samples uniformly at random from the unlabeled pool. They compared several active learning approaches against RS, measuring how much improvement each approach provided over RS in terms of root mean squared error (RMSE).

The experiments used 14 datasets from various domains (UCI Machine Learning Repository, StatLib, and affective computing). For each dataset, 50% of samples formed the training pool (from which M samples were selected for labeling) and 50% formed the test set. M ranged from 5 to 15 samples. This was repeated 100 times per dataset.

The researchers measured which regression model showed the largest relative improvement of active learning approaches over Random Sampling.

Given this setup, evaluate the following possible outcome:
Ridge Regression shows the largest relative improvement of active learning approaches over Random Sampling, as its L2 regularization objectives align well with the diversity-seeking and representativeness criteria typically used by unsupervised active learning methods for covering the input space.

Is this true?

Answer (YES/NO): NO